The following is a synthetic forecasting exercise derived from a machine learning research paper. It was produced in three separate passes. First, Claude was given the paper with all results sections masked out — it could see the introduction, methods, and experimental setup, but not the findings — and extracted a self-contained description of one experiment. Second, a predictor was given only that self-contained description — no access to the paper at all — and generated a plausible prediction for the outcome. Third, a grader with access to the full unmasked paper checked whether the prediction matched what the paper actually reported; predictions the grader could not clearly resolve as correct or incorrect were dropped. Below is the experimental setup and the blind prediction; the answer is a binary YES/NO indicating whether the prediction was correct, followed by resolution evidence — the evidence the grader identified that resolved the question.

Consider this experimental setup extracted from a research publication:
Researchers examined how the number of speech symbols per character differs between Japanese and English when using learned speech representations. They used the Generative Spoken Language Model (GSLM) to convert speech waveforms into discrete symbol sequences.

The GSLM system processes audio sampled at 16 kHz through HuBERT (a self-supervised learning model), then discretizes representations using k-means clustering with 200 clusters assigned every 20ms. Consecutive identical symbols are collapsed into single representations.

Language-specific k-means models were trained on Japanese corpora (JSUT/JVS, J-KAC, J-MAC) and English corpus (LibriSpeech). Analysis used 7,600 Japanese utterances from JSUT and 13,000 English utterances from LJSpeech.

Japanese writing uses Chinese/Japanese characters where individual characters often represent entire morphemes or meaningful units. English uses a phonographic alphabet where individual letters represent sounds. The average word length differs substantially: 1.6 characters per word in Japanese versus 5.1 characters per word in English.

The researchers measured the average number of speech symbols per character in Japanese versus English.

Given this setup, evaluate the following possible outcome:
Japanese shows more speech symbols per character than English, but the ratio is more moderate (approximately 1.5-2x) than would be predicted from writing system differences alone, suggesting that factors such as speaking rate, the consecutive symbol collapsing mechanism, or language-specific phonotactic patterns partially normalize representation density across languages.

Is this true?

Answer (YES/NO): NO